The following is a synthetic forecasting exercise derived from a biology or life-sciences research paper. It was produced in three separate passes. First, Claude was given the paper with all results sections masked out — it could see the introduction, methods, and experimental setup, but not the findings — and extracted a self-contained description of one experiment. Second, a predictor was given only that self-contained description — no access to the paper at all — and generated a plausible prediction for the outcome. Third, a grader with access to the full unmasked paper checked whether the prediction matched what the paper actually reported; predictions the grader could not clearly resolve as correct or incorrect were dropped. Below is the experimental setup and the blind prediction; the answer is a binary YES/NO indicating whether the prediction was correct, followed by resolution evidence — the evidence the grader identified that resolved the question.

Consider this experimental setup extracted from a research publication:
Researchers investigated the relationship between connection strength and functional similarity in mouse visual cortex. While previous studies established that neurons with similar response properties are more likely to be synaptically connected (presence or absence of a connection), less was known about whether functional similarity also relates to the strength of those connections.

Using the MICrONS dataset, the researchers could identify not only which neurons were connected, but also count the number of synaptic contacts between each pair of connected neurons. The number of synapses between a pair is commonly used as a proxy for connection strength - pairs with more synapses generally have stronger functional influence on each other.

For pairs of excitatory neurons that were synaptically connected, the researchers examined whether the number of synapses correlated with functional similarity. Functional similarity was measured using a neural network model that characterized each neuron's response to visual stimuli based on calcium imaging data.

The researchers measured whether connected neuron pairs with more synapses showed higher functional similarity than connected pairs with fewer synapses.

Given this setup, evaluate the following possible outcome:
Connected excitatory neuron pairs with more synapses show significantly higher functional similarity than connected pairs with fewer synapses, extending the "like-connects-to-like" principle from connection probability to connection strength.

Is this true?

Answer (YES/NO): YES